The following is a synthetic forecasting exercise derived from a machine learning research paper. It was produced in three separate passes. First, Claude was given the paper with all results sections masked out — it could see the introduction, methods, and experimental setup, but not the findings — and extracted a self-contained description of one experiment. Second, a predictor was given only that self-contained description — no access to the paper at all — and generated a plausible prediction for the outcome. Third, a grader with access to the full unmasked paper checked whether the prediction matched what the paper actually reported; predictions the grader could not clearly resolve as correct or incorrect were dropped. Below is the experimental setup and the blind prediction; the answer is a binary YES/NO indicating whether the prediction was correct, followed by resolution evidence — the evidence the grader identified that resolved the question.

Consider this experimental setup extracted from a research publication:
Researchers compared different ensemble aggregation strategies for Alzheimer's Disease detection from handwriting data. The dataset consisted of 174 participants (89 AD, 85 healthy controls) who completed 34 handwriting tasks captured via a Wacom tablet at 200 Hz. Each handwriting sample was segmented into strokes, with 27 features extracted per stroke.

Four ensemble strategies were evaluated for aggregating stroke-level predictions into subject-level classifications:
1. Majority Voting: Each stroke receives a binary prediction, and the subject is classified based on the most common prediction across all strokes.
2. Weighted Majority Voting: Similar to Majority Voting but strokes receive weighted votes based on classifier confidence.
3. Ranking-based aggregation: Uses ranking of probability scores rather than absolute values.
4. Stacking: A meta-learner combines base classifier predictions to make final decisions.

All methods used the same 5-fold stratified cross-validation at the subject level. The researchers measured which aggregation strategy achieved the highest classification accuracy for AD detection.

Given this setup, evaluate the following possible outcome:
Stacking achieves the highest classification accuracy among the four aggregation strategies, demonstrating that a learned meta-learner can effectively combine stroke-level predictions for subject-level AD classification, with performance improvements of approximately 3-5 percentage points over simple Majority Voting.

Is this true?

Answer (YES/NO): NO